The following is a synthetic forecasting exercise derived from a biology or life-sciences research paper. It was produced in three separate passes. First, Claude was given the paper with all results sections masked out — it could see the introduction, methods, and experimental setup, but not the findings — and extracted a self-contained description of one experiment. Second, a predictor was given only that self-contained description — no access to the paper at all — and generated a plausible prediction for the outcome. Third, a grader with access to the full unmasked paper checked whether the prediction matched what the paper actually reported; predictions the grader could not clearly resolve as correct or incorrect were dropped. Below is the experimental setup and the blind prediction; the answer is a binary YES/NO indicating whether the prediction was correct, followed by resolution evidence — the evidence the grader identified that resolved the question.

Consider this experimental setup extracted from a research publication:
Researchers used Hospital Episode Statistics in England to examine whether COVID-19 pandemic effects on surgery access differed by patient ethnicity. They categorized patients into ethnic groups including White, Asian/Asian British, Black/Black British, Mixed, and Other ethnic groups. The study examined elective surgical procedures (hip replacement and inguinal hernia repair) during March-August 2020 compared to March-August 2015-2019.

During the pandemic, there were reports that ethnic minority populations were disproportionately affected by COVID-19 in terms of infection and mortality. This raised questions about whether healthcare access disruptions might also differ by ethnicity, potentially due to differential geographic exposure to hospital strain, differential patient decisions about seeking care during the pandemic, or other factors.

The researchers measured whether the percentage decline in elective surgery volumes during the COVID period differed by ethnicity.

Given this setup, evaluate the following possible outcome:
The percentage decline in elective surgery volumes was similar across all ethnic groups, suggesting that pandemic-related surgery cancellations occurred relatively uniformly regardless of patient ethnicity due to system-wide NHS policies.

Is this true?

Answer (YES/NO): YES